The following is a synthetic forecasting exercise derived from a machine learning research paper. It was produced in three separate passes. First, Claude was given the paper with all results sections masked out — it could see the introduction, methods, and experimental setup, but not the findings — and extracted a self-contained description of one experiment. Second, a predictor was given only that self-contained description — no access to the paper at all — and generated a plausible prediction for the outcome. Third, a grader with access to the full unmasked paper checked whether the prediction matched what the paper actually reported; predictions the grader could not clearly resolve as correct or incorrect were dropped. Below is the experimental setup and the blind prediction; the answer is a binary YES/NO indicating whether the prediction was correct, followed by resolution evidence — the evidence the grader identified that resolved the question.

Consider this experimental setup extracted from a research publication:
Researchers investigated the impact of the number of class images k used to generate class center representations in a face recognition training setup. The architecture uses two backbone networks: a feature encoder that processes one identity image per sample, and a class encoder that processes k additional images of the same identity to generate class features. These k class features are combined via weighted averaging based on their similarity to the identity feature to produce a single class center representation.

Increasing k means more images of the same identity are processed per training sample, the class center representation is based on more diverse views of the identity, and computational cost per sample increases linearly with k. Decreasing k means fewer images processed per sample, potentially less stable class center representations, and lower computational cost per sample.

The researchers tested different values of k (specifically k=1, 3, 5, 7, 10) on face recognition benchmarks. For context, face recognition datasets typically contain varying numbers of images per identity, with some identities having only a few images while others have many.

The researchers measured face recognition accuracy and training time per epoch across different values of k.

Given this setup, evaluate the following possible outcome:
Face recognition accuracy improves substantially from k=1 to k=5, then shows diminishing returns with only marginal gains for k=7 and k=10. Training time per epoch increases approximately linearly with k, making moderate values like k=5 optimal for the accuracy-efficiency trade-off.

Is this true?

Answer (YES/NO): NO